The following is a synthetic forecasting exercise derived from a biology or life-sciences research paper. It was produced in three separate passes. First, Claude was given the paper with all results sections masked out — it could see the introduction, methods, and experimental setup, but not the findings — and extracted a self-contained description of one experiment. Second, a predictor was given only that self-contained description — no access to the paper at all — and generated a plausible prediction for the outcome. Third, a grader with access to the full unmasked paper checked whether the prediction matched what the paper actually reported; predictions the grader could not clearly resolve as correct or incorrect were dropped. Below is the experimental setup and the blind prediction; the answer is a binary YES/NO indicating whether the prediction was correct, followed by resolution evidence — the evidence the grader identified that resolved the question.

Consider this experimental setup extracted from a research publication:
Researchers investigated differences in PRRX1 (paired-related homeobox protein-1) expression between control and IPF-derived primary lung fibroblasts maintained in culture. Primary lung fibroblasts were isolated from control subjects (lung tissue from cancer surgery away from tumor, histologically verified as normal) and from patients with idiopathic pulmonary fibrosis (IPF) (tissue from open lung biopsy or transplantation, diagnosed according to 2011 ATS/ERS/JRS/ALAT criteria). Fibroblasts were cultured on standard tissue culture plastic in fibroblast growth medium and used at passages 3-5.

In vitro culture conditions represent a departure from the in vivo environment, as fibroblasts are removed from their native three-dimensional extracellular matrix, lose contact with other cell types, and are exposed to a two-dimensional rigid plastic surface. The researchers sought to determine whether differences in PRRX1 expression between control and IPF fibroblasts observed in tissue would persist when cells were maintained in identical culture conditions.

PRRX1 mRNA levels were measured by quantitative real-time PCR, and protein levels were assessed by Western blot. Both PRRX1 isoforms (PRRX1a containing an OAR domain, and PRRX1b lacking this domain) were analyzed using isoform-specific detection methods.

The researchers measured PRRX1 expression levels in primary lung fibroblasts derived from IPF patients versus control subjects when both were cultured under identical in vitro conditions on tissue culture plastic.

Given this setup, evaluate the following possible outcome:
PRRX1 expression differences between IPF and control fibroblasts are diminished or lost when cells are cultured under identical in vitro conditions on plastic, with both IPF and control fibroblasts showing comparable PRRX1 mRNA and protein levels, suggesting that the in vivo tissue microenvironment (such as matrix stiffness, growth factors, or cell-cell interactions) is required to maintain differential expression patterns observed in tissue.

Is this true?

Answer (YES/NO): NO